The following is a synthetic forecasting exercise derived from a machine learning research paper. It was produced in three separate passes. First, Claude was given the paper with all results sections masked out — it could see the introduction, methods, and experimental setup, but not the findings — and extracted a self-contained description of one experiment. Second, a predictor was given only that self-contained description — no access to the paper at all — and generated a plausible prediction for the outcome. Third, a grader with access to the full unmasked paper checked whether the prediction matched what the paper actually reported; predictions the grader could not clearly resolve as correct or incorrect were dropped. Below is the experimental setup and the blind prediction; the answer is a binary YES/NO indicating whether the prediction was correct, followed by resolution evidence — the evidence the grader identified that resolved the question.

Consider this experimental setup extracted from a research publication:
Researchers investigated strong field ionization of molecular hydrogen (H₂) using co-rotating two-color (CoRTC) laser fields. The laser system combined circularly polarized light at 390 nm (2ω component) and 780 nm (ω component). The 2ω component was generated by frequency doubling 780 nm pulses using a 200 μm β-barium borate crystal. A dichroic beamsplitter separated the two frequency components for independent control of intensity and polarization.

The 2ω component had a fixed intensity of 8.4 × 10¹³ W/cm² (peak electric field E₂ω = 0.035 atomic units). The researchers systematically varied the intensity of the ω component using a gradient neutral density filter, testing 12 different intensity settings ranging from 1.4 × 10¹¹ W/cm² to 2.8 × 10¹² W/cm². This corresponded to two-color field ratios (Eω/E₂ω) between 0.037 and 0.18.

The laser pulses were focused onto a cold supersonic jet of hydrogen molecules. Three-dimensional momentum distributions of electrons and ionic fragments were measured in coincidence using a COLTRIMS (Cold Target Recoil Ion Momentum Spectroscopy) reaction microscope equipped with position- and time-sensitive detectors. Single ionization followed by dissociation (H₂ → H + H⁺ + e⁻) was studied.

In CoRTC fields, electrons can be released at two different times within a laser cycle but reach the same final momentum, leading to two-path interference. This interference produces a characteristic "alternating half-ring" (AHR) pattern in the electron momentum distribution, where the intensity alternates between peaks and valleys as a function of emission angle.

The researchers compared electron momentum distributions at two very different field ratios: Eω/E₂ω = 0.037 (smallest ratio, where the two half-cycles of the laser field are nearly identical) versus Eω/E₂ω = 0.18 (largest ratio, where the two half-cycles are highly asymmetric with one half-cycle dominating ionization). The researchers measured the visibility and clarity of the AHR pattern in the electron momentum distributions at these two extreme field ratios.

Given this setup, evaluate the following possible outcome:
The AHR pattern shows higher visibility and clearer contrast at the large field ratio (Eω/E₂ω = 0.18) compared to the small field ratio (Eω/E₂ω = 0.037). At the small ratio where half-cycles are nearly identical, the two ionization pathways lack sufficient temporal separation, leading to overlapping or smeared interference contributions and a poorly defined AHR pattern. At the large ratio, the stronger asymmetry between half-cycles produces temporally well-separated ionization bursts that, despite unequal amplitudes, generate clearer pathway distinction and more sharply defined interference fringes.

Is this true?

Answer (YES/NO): NO